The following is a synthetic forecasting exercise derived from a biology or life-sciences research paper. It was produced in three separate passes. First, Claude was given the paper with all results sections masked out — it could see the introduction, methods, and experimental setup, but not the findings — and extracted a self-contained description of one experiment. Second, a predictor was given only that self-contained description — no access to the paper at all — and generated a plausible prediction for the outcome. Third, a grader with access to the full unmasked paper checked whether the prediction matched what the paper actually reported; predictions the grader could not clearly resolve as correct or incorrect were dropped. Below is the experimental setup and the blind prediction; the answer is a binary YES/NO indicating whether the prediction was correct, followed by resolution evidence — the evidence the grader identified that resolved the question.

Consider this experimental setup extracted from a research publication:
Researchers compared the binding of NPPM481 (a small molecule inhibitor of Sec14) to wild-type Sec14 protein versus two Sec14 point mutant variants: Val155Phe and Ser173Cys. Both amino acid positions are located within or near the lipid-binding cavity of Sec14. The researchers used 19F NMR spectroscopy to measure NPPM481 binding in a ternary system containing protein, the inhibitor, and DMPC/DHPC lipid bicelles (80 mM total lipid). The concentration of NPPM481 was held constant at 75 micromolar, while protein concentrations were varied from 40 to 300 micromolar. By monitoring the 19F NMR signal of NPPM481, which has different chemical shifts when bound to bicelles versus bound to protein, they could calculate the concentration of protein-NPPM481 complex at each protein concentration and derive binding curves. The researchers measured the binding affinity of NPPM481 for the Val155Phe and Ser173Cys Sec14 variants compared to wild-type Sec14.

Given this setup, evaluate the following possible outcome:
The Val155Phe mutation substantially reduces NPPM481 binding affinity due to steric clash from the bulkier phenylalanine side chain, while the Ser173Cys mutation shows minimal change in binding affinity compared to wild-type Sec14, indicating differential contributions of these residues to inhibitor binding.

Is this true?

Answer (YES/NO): NO